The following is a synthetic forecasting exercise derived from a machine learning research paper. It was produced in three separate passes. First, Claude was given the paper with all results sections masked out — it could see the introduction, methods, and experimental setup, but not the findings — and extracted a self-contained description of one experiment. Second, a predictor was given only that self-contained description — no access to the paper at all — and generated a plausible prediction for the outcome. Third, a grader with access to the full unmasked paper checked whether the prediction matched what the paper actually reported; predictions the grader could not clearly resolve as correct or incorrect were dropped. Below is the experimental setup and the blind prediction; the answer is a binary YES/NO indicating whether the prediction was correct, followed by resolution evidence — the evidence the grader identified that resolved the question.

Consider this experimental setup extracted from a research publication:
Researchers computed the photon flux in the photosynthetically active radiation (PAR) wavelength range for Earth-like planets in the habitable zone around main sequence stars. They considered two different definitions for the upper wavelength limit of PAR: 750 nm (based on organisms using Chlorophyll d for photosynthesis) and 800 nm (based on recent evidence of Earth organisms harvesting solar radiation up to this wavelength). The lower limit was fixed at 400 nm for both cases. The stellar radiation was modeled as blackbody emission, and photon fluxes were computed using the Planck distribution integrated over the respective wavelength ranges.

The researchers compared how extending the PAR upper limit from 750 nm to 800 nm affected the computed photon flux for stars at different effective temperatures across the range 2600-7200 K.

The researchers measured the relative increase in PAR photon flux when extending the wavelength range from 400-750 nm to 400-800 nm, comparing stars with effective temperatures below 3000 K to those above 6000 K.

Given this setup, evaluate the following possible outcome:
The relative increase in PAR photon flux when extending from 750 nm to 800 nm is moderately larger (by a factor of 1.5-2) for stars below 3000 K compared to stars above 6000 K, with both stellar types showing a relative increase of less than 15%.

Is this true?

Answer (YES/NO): NO